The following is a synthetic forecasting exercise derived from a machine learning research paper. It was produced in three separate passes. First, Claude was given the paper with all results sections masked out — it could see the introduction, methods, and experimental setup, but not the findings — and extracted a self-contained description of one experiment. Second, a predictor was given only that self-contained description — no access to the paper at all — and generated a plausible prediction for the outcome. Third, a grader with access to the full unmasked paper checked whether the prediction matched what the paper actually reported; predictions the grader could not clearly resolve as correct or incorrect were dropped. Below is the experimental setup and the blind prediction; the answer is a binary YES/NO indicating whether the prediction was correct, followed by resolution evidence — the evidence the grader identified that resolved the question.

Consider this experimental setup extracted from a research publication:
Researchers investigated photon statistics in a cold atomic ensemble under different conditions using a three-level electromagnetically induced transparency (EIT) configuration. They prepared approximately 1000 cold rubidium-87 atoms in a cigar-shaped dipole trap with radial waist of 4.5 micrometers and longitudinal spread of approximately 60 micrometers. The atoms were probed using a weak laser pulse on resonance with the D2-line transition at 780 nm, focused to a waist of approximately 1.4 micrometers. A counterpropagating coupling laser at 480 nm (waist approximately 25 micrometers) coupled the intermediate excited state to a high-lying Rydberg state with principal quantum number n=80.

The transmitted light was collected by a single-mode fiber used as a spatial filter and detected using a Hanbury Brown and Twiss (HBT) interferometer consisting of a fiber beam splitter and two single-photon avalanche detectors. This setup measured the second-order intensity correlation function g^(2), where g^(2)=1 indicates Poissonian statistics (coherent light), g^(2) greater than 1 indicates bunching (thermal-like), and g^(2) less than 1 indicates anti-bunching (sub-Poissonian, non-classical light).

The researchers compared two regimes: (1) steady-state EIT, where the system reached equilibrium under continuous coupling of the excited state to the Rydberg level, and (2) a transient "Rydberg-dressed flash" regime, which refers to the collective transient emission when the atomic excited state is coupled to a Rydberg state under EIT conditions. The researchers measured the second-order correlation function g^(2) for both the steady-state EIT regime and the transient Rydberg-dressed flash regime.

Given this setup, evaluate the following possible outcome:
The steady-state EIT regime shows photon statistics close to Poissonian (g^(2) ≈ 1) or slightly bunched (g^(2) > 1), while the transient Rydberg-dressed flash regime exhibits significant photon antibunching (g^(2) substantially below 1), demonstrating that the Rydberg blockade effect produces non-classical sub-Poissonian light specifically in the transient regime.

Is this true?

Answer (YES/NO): NO